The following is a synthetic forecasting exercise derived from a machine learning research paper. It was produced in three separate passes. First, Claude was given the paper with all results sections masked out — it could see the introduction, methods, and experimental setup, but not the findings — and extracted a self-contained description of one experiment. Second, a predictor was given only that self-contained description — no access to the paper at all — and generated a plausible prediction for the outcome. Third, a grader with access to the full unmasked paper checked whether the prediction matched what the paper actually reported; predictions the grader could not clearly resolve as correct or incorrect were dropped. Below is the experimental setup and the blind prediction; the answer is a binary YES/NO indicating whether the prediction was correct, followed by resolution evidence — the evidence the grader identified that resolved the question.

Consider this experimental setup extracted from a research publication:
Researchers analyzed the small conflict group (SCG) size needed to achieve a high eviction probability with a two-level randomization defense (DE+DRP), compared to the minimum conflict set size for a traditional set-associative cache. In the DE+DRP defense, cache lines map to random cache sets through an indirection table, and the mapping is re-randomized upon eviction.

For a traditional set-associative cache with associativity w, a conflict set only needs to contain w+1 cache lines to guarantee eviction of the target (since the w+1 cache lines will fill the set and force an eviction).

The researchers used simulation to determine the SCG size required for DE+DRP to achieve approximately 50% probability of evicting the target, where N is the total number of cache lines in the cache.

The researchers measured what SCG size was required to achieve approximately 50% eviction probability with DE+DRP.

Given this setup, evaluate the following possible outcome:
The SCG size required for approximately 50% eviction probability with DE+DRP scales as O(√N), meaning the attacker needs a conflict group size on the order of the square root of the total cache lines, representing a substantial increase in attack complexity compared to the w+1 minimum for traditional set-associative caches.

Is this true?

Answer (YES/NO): NO